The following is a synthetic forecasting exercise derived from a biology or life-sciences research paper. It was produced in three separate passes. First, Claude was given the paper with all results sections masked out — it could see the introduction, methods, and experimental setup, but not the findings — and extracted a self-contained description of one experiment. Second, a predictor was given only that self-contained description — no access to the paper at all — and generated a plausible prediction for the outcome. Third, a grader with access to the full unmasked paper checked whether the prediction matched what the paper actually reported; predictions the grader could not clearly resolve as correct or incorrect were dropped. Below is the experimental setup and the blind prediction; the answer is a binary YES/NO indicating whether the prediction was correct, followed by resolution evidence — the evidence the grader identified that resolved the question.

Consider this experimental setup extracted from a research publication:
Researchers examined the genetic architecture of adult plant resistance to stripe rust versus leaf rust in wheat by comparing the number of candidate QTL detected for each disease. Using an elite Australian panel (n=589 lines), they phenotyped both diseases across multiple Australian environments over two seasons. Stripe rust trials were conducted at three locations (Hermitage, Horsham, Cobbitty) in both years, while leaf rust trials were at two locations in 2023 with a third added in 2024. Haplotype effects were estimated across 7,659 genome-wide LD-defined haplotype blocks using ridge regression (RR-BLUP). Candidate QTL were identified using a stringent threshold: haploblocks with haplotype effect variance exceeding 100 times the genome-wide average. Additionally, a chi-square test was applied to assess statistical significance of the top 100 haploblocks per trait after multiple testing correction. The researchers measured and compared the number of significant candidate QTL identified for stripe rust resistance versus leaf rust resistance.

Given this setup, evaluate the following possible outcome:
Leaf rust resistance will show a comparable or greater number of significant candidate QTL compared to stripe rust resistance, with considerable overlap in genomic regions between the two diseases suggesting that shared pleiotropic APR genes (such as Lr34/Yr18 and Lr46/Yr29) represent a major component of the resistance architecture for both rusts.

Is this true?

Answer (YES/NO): NO